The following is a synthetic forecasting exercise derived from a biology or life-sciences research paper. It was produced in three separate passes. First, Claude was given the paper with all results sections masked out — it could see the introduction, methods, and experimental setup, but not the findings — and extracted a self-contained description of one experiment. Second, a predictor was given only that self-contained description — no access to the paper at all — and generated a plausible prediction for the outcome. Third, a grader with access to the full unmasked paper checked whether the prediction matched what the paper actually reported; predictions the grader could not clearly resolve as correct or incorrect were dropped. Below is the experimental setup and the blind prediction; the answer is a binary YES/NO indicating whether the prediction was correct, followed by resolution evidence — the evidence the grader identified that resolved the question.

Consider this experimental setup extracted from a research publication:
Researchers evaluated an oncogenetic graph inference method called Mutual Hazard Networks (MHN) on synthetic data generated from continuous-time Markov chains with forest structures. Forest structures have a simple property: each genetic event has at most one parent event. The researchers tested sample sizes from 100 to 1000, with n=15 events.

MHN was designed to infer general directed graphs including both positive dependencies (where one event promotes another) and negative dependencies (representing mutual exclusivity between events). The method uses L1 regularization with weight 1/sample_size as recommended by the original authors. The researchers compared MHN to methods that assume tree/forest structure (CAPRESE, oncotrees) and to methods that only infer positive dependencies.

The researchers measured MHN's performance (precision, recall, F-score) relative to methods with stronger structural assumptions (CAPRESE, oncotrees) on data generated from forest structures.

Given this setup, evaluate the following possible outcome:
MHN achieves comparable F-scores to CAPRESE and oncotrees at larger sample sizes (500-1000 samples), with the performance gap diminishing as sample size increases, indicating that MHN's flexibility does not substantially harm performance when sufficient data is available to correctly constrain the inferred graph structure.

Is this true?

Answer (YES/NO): NO